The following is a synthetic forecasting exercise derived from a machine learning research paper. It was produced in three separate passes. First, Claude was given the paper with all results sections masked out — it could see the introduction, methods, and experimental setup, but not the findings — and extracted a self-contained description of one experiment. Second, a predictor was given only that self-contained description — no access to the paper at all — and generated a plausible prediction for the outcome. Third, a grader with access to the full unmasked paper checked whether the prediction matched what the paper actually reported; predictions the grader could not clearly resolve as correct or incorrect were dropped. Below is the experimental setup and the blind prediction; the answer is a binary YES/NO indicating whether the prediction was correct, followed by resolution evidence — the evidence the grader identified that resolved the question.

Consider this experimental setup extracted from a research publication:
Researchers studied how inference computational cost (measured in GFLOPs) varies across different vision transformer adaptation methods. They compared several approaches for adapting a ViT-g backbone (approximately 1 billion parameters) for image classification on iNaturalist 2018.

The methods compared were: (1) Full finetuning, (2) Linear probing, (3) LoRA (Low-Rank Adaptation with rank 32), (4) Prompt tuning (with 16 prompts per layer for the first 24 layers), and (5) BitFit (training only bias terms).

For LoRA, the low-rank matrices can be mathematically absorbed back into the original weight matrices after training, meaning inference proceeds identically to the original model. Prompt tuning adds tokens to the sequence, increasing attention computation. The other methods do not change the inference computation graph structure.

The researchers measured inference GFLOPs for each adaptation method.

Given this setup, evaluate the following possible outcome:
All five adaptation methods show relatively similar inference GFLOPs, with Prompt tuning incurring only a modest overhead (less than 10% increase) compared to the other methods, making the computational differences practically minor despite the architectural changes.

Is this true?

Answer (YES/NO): NO